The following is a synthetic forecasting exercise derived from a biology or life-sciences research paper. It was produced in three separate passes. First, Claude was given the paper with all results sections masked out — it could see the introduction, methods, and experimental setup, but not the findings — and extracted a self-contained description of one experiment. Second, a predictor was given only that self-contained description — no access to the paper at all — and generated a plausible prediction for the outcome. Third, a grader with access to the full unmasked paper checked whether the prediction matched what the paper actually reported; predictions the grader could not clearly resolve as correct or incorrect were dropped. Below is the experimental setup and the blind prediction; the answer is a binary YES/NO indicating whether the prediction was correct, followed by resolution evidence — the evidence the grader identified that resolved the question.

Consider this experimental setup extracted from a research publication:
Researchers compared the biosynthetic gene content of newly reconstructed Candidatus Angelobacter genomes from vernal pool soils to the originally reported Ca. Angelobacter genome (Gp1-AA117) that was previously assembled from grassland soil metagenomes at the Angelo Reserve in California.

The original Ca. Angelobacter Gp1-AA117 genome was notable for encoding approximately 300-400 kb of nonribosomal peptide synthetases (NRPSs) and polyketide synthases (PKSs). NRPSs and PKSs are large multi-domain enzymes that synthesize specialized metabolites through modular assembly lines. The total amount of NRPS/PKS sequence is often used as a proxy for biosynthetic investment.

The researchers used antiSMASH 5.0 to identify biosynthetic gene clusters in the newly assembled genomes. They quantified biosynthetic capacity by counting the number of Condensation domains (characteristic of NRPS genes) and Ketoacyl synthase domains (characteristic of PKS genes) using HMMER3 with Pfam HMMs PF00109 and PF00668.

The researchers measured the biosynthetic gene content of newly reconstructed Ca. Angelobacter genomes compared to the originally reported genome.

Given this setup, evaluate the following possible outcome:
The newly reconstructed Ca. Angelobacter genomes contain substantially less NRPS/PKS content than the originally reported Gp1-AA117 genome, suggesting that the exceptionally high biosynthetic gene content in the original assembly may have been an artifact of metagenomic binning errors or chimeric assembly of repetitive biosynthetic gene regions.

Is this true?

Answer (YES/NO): NO